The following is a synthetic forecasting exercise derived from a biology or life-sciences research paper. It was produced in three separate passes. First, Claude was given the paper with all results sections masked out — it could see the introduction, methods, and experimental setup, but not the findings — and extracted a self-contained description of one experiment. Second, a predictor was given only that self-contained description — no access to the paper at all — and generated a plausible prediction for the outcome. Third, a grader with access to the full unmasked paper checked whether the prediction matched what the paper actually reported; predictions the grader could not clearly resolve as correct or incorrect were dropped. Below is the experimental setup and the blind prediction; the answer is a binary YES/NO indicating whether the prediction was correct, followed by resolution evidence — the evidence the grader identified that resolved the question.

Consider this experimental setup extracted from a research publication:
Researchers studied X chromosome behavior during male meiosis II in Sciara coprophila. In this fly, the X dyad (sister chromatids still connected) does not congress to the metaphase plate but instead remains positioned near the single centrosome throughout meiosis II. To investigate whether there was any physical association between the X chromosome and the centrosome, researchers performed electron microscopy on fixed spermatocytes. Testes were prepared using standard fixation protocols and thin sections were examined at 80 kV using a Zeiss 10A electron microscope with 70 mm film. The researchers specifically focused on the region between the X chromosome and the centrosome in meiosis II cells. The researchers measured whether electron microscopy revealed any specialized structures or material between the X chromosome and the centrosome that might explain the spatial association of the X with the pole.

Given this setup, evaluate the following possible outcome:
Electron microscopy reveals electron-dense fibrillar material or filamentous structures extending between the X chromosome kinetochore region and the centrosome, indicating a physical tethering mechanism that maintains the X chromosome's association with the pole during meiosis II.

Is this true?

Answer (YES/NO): NO